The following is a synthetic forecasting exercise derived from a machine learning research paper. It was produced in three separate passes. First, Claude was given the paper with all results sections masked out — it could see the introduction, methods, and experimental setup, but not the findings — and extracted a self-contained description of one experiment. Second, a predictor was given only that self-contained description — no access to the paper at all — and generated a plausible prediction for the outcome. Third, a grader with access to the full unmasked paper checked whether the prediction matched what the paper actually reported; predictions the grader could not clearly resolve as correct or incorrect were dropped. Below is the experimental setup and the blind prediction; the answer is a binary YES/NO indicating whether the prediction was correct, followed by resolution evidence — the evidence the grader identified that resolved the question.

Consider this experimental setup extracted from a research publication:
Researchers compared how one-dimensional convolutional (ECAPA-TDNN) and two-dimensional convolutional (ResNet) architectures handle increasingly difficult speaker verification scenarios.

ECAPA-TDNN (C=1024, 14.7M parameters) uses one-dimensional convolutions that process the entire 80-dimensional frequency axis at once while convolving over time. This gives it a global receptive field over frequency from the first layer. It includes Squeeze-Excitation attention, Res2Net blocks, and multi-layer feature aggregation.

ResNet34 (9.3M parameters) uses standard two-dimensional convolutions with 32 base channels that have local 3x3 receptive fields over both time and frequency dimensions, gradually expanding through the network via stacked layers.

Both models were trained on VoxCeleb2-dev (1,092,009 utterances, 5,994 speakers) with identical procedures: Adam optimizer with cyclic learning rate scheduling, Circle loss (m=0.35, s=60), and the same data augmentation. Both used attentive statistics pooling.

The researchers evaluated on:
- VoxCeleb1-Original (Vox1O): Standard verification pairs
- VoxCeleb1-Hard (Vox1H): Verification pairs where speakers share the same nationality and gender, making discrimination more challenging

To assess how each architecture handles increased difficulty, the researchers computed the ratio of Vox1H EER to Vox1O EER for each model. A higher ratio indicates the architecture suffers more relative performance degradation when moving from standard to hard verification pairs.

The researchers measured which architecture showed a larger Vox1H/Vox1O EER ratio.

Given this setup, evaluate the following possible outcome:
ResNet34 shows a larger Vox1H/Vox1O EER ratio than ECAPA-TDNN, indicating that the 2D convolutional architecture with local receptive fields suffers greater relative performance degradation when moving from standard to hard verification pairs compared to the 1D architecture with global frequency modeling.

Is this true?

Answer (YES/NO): NO